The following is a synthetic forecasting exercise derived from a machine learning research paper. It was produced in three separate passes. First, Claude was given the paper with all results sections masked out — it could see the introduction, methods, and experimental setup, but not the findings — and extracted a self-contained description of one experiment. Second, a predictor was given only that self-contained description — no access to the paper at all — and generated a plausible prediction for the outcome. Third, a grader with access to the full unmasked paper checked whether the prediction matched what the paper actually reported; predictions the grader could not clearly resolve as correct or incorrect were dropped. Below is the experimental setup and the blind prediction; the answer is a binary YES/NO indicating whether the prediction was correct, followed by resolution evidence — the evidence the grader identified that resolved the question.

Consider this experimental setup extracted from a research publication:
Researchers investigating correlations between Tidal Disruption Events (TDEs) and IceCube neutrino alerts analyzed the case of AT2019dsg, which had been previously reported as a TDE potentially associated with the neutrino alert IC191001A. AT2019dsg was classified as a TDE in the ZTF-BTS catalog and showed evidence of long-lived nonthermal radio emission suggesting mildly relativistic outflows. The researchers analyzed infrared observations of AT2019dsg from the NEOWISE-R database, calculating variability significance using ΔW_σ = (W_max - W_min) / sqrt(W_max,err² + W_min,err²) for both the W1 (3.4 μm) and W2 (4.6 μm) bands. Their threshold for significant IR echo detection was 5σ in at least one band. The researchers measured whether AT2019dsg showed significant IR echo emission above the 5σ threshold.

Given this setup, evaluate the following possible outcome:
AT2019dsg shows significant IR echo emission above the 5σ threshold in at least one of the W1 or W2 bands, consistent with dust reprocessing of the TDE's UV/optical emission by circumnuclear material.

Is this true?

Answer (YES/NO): YES